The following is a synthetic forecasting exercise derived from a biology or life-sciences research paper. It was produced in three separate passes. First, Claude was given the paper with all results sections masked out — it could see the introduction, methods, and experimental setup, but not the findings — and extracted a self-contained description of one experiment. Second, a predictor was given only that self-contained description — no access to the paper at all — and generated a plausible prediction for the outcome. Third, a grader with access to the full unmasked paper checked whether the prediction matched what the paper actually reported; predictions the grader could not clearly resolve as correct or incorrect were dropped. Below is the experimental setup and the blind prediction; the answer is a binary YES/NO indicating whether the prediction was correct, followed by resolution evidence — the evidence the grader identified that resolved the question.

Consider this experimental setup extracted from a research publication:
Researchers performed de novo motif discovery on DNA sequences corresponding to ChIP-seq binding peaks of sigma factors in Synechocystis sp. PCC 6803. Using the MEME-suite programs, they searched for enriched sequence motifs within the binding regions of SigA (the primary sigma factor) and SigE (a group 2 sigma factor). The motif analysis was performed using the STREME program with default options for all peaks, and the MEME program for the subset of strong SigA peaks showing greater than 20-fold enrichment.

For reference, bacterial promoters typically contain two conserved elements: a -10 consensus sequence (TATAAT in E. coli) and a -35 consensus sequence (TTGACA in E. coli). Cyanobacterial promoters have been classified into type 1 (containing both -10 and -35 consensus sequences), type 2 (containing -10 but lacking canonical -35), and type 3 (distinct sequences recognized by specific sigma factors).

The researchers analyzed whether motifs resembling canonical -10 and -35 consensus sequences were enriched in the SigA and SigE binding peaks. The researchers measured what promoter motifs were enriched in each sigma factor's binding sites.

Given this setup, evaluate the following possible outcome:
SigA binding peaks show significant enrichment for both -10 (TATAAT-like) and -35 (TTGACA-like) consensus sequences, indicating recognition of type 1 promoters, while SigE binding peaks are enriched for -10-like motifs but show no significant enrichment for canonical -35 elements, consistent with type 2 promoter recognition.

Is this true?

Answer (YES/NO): YES